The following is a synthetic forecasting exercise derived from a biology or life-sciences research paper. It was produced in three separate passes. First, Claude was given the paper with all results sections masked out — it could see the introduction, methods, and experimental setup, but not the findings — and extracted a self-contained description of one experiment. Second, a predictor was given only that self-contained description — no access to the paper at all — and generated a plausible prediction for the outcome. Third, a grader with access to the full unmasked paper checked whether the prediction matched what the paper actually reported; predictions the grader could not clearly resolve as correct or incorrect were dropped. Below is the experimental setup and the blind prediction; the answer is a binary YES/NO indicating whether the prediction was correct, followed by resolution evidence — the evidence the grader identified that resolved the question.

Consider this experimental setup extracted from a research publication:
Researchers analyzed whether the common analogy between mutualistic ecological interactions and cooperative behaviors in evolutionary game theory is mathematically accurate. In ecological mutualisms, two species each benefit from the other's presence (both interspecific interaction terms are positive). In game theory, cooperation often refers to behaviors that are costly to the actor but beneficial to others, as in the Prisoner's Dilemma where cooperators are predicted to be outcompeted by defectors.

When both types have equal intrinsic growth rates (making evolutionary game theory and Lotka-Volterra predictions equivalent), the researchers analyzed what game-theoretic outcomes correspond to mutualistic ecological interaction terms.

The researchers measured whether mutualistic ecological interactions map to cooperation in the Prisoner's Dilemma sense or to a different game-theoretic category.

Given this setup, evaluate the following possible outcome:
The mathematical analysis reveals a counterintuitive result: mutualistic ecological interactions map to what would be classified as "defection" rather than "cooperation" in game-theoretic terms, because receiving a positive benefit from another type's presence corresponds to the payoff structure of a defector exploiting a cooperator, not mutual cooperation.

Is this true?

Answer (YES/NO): NO